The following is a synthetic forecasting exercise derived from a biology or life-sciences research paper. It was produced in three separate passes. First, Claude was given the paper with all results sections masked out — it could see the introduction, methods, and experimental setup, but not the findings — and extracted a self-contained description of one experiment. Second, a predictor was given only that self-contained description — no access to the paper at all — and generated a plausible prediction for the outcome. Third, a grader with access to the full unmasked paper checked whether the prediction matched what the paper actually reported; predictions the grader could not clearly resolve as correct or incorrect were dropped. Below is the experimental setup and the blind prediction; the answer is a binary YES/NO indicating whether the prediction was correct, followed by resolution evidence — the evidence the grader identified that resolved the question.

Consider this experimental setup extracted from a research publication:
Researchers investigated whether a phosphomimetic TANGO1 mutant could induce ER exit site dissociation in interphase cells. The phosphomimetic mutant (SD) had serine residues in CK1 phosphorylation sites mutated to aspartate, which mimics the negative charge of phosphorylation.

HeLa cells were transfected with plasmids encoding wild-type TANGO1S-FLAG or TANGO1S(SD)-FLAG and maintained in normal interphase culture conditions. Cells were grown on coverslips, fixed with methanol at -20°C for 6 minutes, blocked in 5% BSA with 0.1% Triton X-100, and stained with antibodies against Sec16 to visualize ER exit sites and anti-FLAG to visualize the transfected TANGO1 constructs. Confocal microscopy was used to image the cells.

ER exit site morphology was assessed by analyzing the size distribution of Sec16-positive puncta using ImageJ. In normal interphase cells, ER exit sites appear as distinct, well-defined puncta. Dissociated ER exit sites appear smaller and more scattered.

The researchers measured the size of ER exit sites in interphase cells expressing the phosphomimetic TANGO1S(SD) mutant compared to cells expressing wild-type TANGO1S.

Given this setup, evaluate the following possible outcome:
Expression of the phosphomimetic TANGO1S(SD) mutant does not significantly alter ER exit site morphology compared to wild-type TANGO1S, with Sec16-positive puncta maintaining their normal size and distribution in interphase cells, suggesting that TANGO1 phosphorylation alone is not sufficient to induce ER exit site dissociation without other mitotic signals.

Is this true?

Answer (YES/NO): NO